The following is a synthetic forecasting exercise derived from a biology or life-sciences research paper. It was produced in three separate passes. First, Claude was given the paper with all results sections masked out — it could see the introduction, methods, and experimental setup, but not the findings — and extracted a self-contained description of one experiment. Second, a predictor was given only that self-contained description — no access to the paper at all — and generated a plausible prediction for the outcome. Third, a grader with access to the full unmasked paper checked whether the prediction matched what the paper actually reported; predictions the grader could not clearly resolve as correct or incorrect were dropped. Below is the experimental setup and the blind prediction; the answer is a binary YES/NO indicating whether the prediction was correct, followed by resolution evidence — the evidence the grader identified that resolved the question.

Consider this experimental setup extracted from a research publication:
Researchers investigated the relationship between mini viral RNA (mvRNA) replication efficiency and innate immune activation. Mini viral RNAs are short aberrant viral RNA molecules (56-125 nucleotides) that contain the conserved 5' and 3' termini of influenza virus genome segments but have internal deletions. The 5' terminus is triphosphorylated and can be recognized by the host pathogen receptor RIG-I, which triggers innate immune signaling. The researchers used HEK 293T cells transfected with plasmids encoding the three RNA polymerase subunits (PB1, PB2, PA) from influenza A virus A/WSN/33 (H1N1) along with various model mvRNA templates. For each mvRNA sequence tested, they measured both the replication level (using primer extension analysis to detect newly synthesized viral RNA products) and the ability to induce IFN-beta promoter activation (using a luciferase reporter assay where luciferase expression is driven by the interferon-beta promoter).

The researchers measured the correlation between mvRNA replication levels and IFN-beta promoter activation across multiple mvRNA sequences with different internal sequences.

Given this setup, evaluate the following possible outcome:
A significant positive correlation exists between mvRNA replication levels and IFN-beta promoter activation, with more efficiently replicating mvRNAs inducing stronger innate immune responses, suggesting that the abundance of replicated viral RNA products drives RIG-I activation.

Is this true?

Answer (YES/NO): NO